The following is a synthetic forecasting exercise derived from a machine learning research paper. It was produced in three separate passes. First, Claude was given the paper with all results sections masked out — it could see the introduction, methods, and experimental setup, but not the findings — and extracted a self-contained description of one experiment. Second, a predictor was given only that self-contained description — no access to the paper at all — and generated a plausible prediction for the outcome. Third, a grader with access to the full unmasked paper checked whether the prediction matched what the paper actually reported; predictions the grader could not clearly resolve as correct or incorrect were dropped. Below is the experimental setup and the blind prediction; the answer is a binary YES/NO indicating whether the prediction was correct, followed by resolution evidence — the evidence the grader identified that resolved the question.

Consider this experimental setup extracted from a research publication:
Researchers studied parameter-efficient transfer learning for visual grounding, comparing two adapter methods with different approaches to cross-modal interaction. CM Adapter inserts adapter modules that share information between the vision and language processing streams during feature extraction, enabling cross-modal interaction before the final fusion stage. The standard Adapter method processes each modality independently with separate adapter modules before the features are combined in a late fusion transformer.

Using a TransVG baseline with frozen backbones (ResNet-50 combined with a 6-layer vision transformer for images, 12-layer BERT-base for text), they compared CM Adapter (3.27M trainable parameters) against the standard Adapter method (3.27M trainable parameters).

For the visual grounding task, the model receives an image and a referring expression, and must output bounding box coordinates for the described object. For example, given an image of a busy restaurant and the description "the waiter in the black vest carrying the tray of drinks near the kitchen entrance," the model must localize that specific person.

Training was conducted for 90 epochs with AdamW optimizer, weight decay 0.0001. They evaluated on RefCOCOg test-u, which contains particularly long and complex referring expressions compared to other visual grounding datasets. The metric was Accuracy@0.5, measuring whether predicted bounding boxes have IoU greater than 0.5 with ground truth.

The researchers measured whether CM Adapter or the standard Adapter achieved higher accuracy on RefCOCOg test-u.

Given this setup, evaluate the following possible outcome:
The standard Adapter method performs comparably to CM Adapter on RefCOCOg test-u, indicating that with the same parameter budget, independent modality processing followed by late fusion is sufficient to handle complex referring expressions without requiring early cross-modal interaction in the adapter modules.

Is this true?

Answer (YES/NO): NO